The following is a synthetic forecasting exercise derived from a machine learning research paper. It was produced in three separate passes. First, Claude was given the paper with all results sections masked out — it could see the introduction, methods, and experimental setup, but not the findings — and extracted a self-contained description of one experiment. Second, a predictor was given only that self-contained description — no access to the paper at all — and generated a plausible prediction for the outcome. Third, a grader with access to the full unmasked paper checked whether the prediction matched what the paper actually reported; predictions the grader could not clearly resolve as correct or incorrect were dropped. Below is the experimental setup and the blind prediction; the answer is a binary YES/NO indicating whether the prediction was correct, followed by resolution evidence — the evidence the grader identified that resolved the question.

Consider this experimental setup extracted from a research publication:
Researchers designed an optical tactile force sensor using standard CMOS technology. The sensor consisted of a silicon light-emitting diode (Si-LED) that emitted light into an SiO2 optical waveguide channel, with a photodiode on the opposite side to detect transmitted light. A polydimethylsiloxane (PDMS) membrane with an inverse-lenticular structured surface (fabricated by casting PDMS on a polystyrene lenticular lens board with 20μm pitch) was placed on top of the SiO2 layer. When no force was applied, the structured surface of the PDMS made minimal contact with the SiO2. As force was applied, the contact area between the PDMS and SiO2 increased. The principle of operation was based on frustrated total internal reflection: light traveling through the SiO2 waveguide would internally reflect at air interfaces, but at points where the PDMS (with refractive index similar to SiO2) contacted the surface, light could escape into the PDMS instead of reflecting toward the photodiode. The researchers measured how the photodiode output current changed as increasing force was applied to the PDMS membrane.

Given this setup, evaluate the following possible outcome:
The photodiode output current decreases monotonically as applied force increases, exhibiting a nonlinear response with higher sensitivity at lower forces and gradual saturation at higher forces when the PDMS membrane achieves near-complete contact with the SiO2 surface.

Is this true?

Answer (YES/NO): NO